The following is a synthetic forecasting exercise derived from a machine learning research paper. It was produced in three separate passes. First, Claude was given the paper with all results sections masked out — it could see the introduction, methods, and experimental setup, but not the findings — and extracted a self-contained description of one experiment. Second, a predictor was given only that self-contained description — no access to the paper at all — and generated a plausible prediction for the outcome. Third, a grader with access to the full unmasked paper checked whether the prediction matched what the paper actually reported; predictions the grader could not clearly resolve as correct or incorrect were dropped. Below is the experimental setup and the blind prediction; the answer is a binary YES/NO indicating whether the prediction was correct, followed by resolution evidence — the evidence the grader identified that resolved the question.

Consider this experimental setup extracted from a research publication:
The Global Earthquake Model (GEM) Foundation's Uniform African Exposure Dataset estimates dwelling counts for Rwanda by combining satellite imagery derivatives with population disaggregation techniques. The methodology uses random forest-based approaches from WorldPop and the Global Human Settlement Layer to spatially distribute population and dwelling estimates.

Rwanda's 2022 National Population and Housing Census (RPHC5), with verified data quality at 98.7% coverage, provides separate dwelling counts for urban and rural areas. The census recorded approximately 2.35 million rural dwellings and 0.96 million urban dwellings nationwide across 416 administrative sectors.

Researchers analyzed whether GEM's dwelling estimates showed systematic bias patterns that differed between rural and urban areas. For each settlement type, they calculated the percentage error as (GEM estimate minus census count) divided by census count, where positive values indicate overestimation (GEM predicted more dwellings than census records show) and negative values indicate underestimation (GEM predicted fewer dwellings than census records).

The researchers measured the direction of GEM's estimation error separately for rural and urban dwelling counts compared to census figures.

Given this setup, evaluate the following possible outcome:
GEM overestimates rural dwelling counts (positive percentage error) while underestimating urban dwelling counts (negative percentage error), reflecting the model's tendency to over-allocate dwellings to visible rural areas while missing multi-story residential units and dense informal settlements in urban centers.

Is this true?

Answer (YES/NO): YES